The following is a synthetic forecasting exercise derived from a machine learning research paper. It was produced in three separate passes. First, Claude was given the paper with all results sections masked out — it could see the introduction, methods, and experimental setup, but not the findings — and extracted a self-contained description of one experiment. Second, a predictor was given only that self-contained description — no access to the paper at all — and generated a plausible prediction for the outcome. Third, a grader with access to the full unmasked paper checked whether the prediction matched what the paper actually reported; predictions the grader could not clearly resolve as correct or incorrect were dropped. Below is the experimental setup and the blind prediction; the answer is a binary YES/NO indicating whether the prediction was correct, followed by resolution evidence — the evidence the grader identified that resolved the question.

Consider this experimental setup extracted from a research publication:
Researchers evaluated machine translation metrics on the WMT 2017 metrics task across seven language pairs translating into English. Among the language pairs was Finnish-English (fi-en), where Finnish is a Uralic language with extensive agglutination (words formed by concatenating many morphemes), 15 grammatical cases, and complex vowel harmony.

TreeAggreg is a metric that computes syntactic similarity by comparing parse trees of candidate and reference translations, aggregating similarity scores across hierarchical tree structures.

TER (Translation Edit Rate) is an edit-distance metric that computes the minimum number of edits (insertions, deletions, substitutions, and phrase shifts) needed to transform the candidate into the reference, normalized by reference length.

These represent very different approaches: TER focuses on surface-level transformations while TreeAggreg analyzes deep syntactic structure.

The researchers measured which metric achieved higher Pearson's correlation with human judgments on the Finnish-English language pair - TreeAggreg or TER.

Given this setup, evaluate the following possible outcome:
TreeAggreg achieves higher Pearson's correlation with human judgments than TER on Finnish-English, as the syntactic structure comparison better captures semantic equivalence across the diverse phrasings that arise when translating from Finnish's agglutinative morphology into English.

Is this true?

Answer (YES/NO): YES